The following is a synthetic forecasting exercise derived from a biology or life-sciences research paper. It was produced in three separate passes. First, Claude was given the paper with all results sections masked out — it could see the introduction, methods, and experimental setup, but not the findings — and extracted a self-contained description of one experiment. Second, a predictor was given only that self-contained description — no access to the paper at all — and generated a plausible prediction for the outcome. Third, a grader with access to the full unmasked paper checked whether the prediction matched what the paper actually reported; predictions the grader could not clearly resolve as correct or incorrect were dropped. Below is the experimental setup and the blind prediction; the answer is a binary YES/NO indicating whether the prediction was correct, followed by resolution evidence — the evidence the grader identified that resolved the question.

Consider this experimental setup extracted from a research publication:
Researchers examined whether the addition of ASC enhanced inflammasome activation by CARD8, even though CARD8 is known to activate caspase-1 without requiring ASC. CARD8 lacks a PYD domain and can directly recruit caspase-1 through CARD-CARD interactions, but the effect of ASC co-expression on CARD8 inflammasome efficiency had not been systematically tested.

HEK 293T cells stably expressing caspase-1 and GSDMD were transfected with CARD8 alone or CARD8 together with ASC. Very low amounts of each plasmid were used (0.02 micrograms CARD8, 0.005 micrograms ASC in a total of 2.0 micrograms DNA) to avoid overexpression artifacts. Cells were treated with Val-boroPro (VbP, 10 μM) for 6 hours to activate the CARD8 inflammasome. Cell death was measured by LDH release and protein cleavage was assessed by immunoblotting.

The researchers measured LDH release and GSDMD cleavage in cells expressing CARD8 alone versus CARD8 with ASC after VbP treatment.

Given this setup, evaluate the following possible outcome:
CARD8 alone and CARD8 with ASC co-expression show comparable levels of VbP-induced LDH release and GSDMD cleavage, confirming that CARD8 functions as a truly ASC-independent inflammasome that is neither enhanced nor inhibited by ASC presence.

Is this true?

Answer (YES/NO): YES